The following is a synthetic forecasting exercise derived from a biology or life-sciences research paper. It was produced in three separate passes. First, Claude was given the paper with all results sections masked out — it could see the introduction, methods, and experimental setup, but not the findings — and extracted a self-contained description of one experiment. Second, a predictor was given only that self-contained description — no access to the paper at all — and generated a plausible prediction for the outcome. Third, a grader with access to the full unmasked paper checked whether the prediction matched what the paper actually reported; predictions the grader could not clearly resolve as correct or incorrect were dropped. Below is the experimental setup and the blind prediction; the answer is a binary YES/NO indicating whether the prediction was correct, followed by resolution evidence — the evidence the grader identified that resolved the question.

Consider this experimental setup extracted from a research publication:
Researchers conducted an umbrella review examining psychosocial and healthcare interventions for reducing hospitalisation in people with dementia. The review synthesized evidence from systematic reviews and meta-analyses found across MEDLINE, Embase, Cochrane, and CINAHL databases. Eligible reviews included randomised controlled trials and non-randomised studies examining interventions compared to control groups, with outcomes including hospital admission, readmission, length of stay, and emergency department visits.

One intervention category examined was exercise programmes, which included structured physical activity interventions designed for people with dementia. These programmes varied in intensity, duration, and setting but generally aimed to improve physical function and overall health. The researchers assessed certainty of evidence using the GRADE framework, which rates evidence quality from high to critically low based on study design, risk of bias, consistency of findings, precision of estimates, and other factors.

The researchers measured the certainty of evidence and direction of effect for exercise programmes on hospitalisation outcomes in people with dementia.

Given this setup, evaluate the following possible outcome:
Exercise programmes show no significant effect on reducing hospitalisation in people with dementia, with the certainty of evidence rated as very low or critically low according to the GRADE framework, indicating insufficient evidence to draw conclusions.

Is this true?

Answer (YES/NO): NO